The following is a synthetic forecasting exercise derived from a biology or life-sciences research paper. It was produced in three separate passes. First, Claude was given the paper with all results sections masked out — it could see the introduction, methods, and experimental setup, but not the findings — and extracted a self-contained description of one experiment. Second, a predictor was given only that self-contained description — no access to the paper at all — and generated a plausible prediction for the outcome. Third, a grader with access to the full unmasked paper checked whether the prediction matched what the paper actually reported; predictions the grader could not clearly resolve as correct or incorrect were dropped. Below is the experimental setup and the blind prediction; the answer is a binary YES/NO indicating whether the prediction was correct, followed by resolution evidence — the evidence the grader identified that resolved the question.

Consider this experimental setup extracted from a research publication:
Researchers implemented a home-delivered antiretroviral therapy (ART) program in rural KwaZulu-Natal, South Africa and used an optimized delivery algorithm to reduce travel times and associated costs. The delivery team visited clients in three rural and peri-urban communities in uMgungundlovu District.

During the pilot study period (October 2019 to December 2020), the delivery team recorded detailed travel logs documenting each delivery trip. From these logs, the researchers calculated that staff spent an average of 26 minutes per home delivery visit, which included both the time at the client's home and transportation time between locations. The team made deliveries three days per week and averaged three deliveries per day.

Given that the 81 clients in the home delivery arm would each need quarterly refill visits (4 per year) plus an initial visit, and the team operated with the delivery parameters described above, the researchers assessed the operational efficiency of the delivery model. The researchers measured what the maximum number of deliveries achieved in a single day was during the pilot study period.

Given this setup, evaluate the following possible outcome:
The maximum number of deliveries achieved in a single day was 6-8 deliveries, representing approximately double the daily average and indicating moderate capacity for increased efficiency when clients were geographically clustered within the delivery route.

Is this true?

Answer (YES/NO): NO